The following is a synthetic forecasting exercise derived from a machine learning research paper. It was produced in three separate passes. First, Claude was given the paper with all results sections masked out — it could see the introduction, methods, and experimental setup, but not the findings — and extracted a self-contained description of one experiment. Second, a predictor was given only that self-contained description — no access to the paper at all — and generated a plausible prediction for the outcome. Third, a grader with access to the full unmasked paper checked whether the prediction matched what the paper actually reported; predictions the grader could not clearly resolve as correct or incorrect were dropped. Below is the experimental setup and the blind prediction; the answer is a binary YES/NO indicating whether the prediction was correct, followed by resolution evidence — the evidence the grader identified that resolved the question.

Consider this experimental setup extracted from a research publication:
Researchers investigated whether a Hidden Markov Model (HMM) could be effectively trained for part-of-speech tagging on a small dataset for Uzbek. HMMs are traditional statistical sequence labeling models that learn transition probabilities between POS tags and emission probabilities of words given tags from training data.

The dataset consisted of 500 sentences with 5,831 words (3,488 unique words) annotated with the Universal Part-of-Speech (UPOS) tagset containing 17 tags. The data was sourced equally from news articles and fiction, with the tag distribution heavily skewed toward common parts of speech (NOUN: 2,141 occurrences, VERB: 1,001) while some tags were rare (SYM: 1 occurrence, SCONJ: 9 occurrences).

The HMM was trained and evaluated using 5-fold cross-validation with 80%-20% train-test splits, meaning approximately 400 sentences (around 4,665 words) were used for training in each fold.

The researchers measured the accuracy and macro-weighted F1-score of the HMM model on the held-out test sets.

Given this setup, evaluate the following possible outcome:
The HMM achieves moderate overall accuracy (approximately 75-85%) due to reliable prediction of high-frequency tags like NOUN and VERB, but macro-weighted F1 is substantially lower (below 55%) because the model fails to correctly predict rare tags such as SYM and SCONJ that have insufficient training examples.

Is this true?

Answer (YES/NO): NO